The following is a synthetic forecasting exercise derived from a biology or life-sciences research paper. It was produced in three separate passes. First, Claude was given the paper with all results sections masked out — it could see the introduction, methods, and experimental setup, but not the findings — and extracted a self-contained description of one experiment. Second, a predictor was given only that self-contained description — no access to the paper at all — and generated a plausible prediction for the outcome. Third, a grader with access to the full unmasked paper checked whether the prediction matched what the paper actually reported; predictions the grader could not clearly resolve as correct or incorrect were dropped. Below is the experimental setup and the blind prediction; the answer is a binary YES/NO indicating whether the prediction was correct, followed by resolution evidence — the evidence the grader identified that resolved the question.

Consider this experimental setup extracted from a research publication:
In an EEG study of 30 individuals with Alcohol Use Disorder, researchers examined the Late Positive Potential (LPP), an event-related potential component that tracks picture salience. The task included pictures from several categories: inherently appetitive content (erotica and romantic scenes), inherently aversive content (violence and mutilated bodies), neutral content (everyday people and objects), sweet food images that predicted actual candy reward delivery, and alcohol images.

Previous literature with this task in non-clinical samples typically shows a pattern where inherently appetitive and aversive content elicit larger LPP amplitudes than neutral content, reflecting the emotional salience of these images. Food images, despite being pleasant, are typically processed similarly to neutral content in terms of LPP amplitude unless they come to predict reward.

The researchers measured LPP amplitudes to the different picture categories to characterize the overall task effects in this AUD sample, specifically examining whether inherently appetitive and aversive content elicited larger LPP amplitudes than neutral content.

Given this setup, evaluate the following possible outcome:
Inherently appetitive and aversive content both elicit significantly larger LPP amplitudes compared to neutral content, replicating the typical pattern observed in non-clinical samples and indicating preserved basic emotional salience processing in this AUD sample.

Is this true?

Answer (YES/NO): YES